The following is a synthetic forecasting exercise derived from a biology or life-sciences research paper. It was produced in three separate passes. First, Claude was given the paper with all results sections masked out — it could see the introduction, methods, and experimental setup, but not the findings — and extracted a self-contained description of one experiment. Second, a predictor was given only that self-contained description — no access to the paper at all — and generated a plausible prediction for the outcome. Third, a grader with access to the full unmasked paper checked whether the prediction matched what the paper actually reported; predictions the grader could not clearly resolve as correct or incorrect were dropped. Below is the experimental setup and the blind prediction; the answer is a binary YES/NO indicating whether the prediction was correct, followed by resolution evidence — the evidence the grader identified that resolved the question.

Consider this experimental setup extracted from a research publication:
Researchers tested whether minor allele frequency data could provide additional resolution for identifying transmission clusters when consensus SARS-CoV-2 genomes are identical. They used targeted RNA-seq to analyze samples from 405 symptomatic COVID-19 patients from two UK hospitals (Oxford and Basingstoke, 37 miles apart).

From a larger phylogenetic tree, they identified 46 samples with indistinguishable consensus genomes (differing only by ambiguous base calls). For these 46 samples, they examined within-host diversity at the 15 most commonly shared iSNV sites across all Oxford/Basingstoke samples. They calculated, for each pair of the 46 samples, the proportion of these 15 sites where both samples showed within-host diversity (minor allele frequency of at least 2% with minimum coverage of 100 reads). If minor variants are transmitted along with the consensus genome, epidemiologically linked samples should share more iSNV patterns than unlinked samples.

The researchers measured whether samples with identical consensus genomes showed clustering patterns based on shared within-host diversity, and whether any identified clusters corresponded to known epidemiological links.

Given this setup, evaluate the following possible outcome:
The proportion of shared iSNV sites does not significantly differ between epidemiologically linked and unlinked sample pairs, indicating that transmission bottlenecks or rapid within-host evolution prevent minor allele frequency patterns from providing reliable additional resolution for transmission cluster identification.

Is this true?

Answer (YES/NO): NO